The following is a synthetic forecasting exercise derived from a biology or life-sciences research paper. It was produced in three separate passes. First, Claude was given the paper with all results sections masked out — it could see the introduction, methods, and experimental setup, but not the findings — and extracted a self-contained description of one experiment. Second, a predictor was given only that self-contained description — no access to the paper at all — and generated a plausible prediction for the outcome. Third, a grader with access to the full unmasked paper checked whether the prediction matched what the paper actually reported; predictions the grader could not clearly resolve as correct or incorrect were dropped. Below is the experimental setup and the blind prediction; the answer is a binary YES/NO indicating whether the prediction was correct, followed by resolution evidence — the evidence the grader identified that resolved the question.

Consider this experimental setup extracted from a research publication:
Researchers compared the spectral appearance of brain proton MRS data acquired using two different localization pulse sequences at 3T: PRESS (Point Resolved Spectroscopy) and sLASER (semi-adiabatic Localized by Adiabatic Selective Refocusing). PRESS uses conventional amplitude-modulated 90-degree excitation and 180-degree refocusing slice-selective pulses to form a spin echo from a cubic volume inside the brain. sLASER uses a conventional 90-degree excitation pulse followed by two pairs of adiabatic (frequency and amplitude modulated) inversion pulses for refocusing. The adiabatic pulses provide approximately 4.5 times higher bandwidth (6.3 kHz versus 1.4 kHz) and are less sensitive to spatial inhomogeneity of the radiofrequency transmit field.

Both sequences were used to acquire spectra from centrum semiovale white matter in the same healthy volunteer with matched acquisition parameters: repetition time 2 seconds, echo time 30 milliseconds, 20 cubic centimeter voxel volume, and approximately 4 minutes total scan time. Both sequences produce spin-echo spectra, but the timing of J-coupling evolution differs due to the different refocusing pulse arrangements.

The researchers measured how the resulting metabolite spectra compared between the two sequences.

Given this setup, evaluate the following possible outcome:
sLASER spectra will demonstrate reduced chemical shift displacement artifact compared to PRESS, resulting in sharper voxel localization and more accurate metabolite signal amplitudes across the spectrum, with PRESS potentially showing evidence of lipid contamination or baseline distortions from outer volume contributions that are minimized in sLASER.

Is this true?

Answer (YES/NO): NO